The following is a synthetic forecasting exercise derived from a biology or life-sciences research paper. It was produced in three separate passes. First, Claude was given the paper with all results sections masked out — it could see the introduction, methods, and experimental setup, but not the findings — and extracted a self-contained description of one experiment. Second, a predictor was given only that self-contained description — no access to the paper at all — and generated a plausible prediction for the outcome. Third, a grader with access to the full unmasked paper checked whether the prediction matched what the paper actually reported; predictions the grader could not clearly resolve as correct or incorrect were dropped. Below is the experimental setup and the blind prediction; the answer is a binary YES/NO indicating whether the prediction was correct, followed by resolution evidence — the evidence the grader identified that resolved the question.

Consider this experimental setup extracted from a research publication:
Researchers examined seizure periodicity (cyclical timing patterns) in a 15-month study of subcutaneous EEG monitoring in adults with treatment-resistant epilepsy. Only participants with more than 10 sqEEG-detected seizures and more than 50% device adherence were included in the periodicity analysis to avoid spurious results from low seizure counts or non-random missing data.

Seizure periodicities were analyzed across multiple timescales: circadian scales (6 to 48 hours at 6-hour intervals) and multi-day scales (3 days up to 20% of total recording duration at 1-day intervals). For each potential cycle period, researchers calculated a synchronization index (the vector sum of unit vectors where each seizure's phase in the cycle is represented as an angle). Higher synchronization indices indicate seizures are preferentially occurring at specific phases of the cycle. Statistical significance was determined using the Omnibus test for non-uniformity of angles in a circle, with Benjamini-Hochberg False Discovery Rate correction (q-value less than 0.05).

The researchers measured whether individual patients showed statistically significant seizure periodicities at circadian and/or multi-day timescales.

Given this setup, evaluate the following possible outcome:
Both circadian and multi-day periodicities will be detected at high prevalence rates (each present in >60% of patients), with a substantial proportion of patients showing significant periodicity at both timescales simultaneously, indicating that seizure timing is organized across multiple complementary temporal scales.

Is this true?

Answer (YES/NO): NO